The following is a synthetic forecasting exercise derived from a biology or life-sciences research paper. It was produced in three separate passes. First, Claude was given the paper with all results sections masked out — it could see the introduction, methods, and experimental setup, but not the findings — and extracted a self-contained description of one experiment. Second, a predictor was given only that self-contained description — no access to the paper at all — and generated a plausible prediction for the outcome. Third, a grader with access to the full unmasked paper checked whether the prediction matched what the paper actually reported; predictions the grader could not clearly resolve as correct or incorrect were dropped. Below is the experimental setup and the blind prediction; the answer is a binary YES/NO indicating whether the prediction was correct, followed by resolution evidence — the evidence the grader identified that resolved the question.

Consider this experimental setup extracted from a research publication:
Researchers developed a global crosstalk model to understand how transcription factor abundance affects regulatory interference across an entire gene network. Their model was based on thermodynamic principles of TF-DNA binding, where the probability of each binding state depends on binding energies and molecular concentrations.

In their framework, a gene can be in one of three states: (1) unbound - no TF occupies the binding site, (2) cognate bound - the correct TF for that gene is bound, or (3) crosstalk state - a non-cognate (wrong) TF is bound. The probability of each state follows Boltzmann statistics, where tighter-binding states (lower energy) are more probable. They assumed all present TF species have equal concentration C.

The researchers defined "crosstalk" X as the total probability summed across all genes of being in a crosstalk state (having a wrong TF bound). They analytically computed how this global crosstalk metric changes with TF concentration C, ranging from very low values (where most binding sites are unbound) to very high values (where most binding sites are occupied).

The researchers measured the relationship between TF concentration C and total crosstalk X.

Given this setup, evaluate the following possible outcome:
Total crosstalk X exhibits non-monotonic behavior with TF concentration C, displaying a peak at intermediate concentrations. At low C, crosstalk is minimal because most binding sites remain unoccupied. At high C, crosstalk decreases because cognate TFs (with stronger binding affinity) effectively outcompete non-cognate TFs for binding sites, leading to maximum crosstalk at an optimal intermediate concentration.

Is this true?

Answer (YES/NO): NO